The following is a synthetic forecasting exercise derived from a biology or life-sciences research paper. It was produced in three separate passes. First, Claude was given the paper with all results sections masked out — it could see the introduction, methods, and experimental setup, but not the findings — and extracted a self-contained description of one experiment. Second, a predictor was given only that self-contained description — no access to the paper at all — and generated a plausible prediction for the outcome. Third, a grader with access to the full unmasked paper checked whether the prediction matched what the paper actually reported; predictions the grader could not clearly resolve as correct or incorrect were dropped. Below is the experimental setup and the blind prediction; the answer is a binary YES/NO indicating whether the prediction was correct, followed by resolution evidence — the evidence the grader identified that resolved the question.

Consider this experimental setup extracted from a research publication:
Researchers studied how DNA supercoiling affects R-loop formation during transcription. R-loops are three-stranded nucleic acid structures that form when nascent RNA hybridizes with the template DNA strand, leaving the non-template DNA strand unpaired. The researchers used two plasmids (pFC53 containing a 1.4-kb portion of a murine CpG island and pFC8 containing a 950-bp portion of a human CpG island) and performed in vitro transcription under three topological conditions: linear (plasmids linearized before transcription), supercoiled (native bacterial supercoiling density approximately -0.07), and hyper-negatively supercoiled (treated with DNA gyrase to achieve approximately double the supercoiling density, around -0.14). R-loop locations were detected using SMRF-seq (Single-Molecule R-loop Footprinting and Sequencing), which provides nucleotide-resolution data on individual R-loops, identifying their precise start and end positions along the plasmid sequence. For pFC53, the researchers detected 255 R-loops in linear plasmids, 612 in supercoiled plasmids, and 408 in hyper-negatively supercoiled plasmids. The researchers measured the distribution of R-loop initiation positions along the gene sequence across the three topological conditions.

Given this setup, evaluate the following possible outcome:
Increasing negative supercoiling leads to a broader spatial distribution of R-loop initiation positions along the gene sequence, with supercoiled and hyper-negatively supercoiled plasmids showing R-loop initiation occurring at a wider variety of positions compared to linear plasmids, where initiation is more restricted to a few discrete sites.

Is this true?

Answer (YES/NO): NO